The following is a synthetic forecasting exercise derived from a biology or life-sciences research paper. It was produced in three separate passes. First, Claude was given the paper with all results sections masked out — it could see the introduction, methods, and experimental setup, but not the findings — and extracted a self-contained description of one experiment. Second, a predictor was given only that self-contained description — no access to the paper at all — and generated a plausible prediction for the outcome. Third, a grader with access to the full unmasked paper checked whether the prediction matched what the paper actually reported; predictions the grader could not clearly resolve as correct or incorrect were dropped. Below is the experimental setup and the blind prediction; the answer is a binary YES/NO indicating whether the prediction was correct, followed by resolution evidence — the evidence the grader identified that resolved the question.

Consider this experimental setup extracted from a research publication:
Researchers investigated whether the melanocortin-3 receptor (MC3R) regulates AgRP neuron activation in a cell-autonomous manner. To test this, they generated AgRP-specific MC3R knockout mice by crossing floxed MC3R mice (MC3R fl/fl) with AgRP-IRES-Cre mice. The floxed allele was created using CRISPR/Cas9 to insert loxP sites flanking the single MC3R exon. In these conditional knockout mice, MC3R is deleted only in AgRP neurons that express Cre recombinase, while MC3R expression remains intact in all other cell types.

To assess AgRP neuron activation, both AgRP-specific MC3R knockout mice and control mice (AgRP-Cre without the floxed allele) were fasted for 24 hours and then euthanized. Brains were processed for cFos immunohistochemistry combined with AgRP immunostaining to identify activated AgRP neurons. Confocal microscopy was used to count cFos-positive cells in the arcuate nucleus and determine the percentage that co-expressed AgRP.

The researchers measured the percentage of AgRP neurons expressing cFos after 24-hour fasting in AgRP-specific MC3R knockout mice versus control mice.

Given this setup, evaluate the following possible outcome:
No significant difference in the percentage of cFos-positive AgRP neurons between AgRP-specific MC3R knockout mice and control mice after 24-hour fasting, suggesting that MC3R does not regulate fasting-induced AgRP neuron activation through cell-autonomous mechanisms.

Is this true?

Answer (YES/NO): NO